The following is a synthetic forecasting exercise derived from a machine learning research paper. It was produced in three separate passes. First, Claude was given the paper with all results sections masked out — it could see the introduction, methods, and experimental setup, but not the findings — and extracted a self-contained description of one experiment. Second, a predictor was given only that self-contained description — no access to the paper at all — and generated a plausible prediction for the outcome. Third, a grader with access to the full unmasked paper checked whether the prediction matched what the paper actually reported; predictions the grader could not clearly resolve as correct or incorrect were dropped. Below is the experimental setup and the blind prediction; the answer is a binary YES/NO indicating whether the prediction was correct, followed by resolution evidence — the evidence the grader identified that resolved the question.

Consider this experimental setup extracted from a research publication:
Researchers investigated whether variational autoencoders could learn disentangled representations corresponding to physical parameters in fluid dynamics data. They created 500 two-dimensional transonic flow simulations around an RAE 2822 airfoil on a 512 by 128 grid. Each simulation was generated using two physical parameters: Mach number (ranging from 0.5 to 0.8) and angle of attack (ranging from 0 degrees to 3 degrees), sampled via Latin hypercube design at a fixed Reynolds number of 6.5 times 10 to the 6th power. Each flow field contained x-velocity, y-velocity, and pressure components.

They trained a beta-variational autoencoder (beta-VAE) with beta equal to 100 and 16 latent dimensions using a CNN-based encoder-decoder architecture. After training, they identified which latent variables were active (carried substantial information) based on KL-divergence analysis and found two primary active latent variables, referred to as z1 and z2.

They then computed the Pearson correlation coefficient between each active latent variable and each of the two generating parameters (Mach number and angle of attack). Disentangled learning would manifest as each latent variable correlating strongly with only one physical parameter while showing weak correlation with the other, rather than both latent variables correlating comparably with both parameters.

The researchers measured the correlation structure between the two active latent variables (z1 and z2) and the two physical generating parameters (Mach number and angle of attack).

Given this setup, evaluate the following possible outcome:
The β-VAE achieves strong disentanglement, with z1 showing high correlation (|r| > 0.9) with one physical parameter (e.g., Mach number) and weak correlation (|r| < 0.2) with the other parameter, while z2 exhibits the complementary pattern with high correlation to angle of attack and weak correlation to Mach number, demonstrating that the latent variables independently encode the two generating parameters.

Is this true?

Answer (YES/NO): NO